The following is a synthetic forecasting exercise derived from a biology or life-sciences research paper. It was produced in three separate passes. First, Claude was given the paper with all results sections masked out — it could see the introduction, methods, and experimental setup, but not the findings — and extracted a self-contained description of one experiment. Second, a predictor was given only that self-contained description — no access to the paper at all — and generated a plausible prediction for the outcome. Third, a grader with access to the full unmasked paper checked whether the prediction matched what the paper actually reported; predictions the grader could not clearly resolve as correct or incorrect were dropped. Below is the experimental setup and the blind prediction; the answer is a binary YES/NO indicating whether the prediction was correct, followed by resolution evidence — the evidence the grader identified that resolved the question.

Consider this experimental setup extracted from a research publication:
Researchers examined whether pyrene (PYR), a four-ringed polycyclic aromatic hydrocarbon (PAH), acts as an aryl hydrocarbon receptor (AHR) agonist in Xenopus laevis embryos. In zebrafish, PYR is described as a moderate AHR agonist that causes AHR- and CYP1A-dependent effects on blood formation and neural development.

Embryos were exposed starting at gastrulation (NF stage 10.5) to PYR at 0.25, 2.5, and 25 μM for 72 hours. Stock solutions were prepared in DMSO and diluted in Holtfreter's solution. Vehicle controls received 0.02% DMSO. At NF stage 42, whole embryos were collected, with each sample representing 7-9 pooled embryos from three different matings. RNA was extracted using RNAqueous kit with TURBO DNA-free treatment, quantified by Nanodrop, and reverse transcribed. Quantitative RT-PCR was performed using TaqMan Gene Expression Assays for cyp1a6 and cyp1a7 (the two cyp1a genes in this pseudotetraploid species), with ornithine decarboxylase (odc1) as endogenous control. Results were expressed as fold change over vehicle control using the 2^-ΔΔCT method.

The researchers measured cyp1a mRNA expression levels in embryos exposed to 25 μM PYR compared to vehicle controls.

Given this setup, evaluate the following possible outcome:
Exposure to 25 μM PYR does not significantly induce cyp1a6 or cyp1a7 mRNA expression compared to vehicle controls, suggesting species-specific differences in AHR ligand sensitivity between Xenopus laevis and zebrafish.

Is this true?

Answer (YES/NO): YES